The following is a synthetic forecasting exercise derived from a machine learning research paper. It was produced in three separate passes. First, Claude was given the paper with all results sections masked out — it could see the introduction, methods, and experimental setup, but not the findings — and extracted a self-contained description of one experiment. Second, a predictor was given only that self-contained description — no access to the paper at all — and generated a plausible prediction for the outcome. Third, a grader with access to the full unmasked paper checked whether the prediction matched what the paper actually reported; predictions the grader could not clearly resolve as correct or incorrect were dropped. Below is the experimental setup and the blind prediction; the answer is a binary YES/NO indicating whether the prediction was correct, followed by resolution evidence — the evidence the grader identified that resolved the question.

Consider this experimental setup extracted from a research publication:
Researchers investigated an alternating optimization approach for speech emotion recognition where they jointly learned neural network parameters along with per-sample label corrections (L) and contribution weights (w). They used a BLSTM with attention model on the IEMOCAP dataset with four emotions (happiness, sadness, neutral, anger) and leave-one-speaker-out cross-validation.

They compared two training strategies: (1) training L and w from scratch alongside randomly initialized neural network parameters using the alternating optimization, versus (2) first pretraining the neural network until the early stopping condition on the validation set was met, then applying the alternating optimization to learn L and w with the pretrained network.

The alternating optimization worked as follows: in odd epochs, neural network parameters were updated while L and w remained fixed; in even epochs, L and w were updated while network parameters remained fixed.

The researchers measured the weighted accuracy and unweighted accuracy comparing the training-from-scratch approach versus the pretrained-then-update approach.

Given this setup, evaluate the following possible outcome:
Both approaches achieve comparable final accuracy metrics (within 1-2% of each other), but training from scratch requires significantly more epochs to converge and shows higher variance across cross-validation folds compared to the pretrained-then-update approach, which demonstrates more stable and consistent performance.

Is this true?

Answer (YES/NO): NO